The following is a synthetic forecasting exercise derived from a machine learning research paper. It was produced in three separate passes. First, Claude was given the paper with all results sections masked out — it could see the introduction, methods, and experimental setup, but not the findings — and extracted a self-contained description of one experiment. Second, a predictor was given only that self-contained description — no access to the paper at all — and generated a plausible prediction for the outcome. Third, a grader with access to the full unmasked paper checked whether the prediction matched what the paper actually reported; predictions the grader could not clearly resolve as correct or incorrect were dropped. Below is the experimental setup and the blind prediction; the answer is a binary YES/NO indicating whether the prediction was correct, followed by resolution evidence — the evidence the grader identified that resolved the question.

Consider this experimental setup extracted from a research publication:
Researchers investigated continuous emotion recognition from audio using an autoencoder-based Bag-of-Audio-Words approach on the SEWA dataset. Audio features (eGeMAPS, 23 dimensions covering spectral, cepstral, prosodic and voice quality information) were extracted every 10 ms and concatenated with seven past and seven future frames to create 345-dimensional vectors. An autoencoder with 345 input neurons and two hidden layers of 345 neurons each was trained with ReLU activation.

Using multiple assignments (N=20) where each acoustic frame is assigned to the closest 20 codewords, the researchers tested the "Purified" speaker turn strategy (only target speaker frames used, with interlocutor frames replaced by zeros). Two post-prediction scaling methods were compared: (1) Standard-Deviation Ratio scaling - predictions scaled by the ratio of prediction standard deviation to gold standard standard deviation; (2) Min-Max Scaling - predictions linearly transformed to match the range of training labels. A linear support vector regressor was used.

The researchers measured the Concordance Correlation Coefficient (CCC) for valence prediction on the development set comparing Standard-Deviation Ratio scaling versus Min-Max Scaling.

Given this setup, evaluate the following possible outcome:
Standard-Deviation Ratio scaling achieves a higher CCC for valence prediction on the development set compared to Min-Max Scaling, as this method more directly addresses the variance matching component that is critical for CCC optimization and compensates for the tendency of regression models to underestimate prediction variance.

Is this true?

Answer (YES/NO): YES